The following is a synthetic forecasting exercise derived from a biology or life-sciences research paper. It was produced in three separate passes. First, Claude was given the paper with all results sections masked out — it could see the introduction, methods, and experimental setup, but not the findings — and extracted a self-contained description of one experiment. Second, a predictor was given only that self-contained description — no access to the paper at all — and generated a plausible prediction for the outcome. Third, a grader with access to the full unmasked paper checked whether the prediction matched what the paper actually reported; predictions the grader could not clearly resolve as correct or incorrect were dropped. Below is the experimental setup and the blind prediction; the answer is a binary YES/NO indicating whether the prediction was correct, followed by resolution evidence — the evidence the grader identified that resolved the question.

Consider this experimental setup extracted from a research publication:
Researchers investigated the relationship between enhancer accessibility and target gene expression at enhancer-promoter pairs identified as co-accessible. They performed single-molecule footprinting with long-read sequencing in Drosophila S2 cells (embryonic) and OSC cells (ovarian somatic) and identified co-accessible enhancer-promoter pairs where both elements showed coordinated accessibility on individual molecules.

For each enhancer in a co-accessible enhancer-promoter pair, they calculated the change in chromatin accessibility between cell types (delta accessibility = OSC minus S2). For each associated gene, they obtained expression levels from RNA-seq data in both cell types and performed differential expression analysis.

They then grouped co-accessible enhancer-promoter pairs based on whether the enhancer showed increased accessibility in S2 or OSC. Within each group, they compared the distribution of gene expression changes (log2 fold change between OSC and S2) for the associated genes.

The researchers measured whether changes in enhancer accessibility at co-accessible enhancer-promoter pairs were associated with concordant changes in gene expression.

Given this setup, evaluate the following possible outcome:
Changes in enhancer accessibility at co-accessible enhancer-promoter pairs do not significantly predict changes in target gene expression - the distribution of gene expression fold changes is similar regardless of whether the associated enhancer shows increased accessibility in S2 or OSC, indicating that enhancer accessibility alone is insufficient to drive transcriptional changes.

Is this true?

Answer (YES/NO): NO